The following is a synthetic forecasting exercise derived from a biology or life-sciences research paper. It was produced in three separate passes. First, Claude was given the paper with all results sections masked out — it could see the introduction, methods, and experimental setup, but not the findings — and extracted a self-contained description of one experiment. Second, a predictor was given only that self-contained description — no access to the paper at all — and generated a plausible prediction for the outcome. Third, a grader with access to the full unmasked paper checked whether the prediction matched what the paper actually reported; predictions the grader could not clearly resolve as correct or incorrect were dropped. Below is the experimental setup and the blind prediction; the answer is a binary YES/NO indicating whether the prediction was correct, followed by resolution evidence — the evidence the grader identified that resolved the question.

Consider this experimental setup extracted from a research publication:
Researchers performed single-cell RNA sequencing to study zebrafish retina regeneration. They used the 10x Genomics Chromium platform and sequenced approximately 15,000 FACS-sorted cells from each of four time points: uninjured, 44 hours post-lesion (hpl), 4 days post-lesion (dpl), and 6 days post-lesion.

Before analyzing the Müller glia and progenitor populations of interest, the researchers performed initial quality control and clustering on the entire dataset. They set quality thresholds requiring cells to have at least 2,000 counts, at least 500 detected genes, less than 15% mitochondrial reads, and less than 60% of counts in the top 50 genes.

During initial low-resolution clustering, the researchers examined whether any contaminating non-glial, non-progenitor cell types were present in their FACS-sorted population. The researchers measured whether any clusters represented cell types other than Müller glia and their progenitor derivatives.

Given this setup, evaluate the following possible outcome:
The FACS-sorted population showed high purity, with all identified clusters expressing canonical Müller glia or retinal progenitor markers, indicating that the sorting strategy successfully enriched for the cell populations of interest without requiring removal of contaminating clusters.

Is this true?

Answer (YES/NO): NO